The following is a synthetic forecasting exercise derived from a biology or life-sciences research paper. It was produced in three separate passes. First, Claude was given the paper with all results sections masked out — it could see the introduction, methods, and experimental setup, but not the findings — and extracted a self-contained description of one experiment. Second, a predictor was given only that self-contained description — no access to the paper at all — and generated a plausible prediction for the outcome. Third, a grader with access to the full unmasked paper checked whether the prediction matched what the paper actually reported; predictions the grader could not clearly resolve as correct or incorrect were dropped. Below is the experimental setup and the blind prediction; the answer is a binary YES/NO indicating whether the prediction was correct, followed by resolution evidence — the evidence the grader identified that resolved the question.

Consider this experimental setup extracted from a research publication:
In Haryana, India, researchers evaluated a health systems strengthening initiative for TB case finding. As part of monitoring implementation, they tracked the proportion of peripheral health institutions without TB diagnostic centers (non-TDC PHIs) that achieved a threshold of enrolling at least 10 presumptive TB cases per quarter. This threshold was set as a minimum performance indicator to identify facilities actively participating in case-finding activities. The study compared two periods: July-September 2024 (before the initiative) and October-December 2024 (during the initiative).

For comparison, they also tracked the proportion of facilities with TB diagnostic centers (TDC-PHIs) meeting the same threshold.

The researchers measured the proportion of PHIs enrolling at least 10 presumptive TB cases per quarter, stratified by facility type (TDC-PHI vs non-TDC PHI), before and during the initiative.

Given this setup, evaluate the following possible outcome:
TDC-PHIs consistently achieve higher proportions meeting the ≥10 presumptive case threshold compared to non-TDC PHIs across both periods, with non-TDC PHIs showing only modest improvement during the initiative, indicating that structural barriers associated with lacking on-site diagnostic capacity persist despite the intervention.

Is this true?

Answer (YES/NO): NO